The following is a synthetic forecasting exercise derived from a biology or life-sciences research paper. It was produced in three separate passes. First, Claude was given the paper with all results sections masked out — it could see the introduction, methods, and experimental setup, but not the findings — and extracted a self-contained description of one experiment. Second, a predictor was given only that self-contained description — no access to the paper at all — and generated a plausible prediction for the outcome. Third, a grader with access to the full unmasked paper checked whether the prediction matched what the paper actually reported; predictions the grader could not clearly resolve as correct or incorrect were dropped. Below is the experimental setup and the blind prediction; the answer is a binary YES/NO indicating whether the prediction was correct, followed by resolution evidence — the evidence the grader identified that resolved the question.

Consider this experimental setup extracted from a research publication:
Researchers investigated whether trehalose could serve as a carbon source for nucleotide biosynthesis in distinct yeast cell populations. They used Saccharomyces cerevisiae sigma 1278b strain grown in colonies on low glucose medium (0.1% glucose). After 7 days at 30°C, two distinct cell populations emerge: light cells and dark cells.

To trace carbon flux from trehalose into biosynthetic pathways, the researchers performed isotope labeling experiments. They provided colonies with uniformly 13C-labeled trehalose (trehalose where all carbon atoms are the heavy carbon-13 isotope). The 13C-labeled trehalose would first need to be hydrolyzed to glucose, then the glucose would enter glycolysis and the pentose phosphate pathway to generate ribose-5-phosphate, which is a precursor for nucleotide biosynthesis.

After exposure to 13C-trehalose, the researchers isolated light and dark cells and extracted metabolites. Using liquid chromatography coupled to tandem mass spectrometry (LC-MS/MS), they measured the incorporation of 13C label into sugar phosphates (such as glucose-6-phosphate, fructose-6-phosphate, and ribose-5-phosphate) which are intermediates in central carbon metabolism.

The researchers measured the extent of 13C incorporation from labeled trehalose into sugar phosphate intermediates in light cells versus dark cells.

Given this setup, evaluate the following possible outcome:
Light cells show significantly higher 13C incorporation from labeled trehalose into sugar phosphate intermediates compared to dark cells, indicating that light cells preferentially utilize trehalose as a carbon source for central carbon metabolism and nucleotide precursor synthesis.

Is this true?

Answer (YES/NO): YES